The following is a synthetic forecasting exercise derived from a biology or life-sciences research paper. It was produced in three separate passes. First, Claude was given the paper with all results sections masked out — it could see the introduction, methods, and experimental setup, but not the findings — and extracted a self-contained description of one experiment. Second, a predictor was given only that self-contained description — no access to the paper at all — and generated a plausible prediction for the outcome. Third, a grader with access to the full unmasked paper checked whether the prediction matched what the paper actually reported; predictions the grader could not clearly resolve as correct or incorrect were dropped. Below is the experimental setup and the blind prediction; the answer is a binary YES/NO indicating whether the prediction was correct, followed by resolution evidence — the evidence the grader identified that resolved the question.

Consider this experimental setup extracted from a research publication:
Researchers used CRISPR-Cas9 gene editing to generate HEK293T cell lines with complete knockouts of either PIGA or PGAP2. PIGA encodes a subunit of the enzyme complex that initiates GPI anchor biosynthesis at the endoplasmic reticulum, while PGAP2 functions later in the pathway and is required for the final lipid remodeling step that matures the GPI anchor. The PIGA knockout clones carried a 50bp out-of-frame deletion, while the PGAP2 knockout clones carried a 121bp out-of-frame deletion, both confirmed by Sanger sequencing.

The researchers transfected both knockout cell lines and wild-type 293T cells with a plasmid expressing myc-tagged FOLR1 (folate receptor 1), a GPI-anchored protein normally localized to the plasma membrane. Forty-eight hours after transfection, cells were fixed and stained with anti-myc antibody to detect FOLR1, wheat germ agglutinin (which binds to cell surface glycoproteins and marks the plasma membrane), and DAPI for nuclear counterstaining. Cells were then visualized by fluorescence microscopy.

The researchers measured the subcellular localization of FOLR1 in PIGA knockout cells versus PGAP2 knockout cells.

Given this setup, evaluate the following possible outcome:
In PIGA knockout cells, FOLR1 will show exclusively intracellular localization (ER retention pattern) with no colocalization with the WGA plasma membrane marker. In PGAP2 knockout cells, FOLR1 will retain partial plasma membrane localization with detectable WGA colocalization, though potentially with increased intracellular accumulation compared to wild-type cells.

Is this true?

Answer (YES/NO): NO